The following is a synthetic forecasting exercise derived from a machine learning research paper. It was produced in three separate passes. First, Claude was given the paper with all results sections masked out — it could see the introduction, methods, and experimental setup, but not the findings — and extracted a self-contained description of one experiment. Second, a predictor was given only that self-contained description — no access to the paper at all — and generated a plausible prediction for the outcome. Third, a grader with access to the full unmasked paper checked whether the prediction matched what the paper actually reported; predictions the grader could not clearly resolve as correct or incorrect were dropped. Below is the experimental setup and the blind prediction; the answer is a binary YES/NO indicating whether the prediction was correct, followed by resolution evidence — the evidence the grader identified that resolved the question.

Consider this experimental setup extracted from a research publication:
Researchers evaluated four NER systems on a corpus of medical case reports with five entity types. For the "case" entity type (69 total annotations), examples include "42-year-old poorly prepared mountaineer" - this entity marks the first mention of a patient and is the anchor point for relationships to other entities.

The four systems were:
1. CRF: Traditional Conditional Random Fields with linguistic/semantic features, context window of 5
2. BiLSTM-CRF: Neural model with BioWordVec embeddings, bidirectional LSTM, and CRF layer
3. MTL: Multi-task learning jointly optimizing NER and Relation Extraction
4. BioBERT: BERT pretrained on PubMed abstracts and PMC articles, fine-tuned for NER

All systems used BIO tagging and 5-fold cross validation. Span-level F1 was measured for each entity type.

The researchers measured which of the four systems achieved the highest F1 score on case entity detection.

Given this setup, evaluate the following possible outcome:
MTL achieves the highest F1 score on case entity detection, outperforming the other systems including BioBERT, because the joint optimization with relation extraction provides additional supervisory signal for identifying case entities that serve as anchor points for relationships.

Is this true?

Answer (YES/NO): NO